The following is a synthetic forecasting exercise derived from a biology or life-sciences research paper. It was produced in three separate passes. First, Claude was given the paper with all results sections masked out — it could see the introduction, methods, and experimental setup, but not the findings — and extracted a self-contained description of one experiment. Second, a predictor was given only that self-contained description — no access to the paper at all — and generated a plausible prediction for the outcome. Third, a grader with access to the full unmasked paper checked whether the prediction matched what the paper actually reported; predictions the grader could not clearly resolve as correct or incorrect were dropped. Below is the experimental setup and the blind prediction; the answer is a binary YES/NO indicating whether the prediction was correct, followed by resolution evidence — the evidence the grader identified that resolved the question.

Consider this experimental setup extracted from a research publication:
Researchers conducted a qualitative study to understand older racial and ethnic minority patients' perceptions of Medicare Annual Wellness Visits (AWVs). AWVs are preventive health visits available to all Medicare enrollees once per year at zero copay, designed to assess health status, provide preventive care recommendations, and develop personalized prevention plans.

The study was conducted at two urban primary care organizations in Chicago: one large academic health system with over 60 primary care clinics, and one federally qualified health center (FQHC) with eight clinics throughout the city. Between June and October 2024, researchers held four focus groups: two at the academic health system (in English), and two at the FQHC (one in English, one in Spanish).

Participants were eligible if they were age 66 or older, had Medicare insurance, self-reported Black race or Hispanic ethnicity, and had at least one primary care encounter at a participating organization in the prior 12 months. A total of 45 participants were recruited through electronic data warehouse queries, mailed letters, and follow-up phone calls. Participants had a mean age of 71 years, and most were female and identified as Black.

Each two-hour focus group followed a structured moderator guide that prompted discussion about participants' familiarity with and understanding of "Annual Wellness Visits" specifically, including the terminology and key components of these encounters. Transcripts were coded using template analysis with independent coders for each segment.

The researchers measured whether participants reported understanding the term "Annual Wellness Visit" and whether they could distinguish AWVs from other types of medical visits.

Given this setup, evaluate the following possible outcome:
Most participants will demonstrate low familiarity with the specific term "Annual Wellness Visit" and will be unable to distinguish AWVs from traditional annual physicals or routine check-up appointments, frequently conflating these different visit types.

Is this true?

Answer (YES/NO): YES